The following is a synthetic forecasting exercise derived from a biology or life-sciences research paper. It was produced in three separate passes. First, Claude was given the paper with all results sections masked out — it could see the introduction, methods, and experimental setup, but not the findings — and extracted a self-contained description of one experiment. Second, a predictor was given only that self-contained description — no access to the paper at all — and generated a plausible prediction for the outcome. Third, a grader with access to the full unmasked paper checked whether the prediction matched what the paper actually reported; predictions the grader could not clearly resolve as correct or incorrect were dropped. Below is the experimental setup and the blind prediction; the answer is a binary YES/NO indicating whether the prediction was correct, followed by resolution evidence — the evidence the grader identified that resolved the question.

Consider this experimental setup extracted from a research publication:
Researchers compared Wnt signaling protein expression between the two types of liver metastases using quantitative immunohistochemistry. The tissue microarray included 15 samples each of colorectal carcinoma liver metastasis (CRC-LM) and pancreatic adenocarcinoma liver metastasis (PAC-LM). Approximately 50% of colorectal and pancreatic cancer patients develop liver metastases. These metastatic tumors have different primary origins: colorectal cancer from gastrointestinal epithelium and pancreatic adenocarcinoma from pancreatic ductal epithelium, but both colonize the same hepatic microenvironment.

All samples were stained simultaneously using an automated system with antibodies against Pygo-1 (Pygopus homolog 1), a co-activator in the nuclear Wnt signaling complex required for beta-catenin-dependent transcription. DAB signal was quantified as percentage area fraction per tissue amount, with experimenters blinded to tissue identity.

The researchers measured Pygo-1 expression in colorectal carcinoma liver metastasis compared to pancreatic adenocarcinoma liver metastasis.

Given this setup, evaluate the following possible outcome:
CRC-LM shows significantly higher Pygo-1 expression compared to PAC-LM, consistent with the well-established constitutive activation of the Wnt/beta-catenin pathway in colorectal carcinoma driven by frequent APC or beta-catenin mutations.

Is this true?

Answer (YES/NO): NO